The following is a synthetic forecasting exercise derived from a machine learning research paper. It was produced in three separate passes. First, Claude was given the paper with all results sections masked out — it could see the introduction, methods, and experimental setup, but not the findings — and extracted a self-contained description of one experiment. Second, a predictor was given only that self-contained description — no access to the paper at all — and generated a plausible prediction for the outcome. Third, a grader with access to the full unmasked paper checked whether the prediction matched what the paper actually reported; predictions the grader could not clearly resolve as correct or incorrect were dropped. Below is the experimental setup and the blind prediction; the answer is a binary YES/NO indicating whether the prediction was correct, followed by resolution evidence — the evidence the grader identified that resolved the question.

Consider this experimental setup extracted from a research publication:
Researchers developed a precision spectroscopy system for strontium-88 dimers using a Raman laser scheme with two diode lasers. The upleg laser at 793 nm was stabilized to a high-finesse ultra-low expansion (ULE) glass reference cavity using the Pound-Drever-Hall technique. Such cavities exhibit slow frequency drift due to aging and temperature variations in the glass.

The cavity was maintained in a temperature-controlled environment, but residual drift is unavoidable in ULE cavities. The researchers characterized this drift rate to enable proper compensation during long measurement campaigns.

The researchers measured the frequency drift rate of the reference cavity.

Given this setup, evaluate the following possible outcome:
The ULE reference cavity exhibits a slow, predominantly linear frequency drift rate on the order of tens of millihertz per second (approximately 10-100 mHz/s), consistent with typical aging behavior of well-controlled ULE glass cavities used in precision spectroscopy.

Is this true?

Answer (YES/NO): YES